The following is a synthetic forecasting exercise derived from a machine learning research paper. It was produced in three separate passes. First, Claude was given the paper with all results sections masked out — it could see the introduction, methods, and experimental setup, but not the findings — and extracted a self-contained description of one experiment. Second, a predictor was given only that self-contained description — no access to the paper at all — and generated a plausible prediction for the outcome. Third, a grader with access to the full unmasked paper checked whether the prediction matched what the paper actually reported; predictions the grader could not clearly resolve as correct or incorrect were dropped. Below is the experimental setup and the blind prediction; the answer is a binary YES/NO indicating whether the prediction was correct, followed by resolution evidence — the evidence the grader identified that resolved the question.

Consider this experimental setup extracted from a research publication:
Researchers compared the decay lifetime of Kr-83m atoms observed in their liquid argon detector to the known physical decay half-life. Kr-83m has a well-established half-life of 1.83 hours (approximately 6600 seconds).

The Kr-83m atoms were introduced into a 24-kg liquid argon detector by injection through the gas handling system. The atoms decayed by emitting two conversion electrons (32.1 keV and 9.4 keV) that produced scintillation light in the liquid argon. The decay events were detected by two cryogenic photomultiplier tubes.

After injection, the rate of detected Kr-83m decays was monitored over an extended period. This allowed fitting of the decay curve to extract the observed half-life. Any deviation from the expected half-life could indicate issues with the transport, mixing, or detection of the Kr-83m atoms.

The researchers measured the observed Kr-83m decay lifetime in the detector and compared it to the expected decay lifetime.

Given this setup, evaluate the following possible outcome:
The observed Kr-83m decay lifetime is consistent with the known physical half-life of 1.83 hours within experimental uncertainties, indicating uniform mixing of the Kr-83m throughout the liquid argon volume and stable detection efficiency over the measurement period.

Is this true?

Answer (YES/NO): YES